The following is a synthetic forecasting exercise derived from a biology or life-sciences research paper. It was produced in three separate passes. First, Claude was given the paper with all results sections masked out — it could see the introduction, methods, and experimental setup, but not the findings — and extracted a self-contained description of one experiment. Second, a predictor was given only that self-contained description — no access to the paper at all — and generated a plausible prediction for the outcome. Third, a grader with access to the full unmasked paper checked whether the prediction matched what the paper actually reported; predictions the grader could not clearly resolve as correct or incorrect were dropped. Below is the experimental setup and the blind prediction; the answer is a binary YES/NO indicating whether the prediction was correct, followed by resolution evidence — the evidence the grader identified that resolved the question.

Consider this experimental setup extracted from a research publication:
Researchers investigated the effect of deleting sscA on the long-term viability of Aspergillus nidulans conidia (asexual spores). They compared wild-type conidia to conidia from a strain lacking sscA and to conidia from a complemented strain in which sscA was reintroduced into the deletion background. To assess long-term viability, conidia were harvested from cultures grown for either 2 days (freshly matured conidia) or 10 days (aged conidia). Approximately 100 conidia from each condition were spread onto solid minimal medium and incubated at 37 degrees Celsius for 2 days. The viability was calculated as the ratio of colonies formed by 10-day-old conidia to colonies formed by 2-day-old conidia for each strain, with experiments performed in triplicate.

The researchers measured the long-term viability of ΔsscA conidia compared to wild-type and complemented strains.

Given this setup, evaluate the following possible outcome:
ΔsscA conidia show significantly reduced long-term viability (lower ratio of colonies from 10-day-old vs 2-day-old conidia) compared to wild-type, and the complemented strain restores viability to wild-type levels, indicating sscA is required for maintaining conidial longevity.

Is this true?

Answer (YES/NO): YES